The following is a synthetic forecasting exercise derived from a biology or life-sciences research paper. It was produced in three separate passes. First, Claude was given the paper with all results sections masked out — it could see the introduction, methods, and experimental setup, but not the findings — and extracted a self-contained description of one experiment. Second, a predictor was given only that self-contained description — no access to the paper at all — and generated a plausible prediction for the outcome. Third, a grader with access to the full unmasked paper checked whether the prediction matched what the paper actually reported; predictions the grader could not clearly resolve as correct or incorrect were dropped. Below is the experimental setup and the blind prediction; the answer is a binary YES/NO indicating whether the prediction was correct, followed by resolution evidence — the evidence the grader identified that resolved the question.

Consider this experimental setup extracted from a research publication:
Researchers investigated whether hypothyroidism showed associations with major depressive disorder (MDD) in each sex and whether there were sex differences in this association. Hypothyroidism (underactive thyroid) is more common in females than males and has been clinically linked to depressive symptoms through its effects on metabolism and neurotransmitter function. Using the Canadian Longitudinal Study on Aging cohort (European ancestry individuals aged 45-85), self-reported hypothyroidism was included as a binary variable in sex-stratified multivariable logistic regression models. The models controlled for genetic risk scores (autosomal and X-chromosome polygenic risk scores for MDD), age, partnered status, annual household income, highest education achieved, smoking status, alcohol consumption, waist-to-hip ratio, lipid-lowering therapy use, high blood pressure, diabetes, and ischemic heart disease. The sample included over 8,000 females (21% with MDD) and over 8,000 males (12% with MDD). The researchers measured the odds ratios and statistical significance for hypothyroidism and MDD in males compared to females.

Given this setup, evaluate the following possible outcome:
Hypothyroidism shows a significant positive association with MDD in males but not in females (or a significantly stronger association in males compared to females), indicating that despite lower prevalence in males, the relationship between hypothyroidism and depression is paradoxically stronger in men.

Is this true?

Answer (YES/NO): NO